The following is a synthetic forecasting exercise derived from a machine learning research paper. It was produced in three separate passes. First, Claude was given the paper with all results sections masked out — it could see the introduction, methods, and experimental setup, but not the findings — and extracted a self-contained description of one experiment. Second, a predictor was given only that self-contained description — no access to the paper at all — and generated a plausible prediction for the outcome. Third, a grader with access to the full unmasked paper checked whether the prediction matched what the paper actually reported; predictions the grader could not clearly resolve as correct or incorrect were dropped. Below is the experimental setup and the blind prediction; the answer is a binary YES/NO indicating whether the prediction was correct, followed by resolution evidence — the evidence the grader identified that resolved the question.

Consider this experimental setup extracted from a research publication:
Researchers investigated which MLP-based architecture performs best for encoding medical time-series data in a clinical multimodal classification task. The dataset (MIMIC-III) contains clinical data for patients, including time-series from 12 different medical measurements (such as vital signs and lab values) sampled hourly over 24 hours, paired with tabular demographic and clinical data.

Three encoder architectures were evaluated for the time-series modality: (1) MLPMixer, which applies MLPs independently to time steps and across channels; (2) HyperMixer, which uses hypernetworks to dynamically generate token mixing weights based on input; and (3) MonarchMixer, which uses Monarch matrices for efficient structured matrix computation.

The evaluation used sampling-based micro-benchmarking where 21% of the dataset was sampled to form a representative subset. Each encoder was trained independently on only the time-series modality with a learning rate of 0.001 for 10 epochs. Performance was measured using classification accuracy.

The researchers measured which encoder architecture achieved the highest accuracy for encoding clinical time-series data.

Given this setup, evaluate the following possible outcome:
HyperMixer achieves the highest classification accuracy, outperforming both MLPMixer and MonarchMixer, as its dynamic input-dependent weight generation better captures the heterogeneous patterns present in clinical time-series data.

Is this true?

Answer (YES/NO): YES